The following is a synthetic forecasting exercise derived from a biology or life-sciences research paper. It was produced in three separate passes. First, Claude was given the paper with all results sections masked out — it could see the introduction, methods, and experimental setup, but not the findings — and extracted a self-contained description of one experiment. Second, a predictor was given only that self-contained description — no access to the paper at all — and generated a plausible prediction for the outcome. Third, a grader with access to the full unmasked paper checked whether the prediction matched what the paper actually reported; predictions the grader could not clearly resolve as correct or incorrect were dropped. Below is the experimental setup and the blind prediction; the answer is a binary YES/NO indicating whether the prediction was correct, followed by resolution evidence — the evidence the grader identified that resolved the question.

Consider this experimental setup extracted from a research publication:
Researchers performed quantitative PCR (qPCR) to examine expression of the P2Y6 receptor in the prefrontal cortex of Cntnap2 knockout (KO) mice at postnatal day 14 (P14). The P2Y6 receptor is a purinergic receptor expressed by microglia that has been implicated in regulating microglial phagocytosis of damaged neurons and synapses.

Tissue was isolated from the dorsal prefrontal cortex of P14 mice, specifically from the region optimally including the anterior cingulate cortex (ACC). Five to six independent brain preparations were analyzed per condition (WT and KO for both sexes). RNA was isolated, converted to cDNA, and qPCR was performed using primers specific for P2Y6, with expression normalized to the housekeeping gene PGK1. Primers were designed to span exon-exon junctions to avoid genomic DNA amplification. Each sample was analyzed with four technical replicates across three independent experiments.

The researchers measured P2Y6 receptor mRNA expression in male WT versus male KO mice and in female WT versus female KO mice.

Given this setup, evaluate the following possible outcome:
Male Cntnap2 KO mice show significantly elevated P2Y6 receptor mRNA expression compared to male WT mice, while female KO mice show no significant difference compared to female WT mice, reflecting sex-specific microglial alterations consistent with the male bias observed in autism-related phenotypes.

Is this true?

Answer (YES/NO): NO